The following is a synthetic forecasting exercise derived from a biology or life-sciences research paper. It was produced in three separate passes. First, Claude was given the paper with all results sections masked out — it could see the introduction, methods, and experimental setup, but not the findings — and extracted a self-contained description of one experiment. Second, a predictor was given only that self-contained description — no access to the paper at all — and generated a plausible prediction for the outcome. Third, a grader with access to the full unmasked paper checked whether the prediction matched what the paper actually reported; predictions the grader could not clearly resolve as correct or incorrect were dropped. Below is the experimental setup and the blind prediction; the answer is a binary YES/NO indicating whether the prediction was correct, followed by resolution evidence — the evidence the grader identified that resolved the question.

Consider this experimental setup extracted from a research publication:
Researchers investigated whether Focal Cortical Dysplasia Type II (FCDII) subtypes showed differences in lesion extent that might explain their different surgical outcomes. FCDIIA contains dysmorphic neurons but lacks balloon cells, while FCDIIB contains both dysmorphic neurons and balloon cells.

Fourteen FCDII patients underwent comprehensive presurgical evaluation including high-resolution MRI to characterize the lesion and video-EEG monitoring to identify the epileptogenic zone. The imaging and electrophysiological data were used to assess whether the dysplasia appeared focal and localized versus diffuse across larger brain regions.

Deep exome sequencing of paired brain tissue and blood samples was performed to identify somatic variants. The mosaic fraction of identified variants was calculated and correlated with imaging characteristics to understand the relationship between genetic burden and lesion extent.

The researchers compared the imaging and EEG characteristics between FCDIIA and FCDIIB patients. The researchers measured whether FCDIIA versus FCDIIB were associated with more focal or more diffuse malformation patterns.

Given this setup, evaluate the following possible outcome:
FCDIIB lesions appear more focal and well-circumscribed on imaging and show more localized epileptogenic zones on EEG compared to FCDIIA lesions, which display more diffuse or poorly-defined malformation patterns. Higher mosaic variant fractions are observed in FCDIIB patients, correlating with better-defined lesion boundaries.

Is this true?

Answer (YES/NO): YES